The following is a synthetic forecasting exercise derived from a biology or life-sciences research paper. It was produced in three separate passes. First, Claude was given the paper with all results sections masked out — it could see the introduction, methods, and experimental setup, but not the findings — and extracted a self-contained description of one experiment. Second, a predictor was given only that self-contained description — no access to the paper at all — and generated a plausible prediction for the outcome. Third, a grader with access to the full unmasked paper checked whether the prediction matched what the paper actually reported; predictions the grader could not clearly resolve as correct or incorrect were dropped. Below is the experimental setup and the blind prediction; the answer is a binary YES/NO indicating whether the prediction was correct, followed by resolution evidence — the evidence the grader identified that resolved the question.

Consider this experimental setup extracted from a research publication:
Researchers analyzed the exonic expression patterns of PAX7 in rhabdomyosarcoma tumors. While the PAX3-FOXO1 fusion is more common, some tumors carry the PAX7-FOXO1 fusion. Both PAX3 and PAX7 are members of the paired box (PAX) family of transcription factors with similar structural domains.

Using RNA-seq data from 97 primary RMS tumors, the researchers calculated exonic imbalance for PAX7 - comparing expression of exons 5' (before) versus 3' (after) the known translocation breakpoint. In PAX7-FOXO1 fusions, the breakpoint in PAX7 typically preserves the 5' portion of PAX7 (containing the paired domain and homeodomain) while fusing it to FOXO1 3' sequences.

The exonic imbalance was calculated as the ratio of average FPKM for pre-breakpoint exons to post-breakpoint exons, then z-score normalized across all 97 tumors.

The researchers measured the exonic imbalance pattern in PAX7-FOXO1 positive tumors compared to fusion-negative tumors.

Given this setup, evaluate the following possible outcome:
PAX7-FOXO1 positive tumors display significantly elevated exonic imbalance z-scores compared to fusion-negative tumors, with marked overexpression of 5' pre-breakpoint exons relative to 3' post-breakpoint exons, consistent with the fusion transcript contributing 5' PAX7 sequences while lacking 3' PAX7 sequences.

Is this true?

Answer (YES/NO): YES